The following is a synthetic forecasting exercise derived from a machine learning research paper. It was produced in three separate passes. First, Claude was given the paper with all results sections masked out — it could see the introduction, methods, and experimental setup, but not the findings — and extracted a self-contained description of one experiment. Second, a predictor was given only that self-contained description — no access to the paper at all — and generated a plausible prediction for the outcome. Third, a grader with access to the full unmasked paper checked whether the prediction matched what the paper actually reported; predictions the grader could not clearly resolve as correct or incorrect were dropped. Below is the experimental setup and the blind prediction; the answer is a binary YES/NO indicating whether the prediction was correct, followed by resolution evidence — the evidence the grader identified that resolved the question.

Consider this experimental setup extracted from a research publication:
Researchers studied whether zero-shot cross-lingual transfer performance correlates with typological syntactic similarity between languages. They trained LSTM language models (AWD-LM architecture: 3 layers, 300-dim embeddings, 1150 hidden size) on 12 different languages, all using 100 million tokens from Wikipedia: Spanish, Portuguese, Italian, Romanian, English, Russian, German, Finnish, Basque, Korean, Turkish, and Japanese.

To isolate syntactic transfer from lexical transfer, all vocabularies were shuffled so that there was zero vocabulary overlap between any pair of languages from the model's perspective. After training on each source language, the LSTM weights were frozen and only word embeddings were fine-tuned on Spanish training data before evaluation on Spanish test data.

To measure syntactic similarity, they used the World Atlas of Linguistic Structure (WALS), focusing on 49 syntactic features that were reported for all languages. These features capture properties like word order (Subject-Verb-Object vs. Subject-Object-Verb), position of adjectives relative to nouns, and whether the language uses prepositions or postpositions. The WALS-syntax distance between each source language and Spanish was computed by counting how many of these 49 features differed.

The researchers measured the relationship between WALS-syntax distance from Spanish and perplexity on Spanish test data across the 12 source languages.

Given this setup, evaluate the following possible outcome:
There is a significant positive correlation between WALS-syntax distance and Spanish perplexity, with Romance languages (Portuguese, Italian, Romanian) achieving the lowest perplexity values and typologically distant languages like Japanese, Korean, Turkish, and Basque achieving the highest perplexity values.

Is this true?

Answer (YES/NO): YES